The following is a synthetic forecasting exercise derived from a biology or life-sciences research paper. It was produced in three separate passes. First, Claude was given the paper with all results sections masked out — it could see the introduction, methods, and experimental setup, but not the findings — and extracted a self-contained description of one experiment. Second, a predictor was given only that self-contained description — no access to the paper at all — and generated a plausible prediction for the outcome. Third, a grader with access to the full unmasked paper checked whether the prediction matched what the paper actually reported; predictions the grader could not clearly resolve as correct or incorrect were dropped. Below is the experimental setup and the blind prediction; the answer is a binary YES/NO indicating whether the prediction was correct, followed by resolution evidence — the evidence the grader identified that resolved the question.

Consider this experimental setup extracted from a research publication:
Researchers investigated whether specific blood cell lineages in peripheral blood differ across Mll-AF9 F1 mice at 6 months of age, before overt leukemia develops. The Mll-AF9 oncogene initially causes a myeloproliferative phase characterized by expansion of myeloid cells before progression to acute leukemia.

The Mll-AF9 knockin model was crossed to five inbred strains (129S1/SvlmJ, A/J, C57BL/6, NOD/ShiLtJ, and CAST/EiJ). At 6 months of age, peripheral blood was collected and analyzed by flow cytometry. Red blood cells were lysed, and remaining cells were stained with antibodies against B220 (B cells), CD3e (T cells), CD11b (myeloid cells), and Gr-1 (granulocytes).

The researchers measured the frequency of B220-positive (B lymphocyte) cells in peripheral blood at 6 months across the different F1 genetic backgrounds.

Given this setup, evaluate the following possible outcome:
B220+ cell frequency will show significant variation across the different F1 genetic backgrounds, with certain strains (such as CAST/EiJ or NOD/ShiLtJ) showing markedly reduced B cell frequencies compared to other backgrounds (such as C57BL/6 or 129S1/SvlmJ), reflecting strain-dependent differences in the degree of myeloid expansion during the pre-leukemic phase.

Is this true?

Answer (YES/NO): NO